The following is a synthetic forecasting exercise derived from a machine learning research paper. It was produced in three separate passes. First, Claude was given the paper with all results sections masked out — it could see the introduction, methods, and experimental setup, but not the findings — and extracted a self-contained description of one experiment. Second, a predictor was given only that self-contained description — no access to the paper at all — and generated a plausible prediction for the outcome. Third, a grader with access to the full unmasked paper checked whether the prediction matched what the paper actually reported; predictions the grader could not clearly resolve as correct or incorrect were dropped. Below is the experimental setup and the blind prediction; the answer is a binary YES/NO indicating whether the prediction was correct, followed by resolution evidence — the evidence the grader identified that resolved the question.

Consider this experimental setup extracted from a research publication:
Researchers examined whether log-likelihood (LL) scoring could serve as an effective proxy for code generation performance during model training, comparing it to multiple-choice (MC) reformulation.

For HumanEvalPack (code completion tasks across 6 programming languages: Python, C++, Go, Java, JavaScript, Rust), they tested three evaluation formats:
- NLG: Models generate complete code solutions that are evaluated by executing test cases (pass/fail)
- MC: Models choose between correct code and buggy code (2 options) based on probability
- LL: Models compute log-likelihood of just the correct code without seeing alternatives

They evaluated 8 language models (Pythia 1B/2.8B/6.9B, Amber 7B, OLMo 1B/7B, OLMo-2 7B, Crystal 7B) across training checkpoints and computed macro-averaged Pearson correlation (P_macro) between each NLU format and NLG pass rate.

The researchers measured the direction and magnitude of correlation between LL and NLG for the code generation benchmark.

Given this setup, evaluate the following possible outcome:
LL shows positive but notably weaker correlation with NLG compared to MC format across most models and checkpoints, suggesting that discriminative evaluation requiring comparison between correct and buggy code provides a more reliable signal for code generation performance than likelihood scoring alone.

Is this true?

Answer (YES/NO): NO